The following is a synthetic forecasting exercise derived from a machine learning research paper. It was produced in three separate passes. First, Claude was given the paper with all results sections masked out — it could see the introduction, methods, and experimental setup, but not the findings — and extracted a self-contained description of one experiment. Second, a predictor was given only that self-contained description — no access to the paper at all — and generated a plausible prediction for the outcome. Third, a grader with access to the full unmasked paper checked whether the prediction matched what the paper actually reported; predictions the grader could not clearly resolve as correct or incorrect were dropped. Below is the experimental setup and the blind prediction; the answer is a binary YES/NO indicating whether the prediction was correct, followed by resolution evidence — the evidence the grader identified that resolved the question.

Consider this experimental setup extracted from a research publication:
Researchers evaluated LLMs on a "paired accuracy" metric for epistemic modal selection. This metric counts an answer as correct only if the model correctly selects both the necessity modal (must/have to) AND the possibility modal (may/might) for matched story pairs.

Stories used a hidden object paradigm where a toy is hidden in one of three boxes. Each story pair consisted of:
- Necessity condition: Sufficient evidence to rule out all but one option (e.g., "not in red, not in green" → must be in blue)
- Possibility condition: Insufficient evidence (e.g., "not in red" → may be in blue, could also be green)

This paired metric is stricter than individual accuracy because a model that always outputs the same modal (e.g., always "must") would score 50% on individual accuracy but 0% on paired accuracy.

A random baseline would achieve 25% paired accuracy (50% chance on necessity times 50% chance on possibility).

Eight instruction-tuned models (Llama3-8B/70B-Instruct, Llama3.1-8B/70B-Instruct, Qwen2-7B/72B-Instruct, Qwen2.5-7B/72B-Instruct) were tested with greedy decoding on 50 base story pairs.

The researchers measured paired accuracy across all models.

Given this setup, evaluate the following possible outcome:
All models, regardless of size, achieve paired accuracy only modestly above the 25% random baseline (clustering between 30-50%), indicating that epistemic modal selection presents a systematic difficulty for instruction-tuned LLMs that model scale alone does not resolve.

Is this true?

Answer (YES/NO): NO